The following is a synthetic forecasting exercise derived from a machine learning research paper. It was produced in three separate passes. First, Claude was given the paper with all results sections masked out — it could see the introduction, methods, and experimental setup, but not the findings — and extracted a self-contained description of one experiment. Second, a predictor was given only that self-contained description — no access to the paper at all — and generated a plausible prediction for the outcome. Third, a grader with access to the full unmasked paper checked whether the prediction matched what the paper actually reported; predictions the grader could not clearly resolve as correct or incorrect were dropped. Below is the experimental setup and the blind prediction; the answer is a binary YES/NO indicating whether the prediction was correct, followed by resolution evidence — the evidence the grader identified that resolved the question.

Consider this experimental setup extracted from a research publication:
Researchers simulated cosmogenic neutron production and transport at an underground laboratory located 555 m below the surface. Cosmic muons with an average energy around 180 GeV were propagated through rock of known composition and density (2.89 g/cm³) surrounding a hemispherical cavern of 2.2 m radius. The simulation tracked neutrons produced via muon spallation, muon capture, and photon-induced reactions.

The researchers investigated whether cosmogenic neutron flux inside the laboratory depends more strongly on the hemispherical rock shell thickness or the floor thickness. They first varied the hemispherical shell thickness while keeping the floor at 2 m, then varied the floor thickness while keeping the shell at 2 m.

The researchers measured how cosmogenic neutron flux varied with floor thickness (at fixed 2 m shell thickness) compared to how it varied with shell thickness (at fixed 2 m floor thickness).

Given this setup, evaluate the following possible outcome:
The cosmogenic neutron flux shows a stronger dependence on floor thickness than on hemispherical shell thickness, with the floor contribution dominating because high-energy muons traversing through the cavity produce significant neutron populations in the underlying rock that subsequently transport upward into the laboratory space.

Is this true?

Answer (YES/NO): NO